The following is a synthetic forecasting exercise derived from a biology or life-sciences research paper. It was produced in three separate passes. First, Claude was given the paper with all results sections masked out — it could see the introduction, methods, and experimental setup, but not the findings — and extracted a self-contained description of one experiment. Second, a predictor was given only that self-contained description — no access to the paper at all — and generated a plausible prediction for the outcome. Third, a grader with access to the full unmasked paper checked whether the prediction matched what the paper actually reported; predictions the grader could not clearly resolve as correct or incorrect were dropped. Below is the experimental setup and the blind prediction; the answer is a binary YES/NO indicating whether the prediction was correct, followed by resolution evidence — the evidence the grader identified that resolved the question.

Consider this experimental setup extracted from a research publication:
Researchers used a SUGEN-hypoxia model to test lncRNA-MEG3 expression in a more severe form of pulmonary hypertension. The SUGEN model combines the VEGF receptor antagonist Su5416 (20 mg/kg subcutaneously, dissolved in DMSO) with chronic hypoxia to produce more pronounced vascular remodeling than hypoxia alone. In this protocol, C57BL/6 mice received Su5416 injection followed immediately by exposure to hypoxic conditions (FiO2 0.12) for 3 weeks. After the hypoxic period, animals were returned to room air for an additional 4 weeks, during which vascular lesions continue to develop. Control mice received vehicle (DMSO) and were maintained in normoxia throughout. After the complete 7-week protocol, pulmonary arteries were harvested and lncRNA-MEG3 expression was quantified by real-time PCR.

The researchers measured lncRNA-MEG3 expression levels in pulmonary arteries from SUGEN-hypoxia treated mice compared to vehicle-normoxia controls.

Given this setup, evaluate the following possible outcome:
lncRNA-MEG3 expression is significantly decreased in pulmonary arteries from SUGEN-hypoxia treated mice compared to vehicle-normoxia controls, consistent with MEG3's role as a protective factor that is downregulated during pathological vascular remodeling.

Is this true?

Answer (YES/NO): NO